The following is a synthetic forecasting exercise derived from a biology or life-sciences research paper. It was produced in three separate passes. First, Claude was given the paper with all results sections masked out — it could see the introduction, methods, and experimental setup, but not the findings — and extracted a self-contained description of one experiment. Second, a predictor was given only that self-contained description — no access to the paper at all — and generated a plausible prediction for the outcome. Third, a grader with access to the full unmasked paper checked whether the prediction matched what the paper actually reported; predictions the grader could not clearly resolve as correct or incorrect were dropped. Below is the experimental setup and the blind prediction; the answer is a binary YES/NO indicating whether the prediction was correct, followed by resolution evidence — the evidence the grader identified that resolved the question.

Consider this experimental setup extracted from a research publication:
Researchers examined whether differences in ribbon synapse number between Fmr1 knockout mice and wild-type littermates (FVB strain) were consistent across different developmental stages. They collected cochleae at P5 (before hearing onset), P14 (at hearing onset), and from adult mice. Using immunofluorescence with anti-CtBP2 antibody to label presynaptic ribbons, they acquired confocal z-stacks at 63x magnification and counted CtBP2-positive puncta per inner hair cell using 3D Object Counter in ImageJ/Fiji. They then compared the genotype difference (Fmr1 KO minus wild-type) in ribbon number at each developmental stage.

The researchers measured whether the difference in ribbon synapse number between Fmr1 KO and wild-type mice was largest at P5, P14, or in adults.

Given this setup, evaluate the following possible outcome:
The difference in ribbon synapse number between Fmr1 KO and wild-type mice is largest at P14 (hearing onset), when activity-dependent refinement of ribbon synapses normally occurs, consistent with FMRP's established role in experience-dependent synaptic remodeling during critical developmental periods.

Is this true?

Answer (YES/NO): NO